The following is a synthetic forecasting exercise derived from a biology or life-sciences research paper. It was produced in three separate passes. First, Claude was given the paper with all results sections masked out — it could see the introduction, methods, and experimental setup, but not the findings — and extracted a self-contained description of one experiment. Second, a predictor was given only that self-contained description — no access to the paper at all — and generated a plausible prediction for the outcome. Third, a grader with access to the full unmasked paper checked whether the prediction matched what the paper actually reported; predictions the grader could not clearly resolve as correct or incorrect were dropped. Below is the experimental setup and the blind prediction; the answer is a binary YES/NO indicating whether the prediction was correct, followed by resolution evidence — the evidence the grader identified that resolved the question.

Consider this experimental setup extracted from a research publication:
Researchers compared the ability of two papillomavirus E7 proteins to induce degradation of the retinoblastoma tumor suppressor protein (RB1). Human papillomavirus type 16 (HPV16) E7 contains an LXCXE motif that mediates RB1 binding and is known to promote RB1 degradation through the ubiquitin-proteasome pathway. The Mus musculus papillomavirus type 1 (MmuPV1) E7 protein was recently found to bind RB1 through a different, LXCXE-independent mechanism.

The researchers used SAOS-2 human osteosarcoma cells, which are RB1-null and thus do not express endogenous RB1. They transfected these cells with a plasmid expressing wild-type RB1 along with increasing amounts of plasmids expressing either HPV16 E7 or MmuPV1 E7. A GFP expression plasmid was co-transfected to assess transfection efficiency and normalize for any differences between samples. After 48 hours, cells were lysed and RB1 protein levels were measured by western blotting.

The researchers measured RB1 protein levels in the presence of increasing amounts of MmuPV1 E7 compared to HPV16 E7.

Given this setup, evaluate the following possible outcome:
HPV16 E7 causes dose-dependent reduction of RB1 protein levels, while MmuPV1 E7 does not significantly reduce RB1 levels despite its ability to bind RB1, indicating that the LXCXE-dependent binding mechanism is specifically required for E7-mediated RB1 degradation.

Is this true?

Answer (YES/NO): YES